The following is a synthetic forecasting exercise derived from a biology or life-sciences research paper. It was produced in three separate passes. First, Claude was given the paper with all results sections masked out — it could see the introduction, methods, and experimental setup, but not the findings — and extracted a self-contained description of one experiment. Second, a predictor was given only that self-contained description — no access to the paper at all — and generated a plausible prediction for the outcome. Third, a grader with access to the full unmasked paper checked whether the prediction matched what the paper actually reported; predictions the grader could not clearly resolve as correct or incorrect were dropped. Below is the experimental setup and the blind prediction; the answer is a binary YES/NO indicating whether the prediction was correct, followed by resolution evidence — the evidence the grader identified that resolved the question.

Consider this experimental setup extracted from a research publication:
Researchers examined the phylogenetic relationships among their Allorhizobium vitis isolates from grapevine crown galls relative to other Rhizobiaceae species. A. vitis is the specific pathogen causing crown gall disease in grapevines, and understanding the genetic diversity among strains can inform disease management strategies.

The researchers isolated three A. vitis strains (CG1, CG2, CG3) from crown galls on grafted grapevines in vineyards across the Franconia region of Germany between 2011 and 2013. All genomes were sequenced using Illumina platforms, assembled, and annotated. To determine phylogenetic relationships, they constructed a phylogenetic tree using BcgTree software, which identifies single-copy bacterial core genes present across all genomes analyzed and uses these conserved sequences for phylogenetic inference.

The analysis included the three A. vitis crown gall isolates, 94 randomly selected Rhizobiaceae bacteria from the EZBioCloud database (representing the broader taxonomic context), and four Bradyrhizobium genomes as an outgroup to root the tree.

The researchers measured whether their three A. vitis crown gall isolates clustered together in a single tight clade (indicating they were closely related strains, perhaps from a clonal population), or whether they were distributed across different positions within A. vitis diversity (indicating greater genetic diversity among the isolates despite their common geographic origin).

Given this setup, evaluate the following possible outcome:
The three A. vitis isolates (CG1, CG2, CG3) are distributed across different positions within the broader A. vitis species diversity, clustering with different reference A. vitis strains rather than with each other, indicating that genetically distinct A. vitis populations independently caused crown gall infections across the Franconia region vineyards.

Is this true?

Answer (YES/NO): NO